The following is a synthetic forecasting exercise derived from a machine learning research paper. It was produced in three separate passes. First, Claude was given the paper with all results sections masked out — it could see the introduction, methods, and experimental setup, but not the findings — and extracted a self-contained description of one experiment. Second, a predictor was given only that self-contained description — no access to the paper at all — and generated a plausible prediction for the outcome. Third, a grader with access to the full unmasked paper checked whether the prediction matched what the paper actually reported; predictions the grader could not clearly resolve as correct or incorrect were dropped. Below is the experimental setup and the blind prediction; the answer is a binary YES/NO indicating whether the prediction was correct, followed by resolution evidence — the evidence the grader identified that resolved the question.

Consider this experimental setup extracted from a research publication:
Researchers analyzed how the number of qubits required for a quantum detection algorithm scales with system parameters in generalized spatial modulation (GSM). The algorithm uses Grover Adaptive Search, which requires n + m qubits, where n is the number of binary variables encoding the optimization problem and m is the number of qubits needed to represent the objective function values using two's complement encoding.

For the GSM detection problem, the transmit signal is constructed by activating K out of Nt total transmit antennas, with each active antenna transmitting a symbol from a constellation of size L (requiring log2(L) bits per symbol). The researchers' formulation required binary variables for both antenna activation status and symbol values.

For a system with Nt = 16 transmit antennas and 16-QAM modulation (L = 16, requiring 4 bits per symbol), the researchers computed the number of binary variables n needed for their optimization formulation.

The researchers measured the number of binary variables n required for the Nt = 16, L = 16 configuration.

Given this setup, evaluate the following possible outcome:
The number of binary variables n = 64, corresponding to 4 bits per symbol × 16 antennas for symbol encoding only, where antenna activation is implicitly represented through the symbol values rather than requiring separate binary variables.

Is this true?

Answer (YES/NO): NO